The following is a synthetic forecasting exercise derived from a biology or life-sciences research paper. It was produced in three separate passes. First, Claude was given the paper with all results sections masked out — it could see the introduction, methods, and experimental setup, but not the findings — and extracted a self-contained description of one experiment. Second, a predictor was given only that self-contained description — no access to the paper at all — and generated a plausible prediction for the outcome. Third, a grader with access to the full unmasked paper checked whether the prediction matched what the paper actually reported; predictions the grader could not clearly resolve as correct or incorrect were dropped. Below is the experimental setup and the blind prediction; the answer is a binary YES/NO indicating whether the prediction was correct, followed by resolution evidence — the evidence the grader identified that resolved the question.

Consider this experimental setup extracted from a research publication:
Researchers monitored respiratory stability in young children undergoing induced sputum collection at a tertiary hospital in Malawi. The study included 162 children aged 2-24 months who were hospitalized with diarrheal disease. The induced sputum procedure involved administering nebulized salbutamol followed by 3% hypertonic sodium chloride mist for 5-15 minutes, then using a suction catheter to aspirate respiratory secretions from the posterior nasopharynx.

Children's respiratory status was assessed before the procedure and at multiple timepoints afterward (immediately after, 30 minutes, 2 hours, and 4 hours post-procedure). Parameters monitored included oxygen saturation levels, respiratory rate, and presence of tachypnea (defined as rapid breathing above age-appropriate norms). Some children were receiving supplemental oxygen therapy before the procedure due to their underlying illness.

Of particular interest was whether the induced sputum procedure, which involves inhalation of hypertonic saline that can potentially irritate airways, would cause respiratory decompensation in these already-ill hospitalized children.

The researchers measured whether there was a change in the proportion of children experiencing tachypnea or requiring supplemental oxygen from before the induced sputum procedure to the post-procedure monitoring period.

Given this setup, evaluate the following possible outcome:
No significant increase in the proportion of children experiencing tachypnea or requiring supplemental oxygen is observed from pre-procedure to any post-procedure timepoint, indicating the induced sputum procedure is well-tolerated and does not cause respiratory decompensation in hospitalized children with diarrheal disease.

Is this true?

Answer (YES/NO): YES